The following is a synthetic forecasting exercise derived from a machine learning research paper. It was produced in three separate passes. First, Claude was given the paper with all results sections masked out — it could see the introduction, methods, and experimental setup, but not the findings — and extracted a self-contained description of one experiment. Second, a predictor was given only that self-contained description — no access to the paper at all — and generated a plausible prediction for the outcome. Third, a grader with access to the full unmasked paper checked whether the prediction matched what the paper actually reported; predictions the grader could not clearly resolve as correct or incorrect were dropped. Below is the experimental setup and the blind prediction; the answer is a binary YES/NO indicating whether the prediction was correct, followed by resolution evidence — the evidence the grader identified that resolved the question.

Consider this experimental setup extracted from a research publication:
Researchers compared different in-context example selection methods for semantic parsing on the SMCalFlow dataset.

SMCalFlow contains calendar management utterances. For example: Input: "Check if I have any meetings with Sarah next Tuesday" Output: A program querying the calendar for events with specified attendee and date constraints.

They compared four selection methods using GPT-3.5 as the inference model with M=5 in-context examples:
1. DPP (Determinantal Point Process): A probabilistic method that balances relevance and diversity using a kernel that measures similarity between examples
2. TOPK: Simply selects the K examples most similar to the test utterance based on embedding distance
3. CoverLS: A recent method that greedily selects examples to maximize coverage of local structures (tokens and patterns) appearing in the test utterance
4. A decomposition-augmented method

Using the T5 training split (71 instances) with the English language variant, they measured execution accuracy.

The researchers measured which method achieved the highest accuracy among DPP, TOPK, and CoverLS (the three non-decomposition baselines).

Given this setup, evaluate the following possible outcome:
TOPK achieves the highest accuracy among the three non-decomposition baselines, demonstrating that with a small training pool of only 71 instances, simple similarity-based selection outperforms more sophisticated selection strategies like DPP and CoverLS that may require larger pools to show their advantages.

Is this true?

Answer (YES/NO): NO